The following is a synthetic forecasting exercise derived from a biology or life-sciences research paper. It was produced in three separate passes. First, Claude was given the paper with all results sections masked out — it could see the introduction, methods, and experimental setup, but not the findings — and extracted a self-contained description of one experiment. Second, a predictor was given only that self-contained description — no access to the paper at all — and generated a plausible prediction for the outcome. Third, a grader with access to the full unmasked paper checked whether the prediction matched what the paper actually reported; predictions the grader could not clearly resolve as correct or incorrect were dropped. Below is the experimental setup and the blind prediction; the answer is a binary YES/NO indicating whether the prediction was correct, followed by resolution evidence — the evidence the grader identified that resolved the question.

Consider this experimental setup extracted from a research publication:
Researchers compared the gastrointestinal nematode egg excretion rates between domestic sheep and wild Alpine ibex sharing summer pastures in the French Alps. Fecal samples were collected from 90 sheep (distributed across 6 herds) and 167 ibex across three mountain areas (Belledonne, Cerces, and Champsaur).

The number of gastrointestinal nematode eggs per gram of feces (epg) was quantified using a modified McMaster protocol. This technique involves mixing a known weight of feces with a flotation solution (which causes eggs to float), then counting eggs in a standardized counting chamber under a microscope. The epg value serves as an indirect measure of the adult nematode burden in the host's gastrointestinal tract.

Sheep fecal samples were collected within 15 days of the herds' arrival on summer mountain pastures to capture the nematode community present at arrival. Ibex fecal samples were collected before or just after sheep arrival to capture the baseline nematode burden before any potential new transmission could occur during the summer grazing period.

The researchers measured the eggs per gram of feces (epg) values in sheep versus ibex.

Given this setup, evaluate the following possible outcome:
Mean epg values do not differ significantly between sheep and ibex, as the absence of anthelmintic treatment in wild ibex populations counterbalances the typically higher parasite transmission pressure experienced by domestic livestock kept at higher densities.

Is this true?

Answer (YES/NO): NO